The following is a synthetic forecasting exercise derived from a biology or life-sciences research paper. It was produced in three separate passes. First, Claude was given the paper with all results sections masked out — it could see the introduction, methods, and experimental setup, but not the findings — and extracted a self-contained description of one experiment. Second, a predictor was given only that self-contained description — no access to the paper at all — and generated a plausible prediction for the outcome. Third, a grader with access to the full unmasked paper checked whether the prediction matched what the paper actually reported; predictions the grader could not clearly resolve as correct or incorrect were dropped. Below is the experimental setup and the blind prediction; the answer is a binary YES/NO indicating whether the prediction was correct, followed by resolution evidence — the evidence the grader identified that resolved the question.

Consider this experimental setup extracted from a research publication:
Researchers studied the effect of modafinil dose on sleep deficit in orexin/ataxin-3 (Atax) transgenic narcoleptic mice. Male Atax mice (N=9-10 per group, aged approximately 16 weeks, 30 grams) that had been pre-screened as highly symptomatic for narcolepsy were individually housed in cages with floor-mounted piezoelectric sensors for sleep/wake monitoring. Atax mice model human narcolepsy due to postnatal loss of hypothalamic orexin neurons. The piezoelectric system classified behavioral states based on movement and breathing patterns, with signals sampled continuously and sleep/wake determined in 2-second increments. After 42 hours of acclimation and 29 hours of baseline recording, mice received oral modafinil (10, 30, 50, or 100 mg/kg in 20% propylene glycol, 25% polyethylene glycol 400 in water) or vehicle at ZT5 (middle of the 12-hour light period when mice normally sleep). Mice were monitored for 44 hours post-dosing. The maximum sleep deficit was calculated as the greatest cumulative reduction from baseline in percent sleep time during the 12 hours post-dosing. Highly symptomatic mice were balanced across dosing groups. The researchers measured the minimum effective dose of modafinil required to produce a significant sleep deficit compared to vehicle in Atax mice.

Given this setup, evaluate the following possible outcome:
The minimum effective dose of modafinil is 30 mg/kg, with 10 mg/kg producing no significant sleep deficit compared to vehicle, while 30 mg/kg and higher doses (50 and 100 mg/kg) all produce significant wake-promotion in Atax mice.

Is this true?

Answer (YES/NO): YES